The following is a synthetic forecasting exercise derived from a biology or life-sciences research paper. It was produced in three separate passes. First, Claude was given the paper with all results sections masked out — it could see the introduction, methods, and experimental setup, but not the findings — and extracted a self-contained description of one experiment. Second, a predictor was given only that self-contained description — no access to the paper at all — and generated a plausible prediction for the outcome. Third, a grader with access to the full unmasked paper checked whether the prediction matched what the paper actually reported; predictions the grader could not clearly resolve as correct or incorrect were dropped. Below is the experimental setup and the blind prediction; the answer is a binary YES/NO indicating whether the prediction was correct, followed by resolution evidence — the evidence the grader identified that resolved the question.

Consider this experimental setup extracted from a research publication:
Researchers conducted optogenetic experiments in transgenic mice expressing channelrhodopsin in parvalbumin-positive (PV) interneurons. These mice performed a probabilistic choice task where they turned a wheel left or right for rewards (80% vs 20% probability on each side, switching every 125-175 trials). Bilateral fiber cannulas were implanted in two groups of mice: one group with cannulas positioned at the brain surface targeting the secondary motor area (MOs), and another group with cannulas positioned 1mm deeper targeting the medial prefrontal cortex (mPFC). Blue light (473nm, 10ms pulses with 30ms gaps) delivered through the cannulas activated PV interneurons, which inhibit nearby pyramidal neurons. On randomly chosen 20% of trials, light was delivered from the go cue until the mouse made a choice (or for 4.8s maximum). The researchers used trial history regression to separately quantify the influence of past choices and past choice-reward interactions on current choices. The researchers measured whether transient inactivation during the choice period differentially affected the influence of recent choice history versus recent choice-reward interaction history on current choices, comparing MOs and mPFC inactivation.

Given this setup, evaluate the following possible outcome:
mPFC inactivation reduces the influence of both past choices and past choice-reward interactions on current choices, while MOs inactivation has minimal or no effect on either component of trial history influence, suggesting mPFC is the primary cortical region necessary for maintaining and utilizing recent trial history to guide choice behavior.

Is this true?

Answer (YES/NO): NO